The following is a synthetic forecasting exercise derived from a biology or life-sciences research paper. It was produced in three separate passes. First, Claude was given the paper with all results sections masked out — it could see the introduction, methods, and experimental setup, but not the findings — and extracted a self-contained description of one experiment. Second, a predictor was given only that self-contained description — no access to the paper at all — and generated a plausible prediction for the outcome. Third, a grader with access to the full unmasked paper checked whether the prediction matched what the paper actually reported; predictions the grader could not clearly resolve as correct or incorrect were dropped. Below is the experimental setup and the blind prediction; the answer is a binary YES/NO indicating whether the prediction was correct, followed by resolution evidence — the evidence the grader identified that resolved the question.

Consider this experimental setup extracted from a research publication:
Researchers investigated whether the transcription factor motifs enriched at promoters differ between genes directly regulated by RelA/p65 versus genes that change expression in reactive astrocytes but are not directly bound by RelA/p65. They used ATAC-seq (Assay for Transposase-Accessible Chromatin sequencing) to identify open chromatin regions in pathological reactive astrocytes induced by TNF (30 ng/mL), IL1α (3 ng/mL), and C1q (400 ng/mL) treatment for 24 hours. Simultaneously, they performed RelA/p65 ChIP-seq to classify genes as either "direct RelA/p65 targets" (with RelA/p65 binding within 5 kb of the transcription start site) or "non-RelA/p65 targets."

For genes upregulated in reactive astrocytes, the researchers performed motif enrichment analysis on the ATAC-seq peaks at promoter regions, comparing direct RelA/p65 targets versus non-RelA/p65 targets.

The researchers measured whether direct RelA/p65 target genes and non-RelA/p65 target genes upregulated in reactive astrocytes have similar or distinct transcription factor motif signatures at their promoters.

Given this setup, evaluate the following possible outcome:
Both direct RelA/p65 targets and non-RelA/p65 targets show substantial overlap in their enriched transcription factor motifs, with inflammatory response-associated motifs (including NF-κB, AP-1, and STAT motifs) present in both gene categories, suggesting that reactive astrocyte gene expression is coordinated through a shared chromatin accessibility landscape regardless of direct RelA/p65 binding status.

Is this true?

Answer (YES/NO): NO